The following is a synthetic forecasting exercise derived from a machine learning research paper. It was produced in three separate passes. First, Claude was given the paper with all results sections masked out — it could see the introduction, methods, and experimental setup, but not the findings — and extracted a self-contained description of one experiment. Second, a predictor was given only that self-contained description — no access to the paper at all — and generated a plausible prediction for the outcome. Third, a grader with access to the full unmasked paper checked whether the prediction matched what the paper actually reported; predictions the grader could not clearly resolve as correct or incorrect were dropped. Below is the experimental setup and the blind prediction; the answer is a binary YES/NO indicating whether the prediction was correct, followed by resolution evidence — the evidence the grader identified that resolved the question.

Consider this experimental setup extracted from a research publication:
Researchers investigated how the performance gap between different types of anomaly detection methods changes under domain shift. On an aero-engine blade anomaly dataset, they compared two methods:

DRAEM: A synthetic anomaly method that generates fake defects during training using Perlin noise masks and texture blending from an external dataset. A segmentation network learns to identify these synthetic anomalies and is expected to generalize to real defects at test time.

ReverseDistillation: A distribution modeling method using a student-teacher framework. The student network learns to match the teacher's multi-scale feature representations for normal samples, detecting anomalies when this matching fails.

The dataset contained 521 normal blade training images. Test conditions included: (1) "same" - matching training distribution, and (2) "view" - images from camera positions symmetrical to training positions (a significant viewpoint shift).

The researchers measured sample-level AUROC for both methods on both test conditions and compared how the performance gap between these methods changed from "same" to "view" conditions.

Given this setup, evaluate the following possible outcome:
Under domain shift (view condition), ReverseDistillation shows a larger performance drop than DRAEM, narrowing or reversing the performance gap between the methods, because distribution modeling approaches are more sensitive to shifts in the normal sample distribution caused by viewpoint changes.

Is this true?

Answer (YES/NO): YES